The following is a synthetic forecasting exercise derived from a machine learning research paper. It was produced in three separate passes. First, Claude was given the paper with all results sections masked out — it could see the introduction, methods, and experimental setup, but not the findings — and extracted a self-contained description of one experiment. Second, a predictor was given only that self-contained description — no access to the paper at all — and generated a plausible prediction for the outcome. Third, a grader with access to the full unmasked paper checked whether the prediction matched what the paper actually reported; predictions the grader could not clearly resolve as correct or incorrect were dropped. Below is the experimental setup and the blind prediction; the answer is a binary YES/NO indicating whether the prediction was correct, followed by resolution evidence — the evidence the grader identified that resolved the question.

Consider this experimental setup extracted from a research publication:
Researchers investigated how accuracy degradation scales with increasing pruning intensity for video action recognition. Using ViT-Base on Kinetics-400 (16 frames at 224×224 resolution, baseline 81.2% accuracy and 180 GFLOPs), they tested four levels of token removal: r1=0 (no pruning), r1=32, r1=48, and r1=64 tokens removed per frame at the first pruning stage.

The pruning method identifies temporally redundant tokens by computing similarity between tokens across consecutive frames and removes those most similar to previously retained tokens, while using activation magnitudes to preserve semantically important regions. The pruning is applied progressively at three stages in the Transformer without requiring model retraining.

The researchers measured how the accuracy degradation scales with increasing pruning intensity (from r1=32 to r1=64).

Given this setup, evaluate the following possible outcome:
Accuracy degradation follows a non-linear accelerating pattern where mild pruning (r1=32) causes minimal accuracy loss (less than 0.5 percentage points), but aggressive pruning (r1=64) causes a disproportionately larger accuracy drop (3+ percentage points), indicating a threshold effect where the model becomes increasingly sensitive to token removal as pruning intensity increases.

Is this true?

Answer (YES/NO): NO